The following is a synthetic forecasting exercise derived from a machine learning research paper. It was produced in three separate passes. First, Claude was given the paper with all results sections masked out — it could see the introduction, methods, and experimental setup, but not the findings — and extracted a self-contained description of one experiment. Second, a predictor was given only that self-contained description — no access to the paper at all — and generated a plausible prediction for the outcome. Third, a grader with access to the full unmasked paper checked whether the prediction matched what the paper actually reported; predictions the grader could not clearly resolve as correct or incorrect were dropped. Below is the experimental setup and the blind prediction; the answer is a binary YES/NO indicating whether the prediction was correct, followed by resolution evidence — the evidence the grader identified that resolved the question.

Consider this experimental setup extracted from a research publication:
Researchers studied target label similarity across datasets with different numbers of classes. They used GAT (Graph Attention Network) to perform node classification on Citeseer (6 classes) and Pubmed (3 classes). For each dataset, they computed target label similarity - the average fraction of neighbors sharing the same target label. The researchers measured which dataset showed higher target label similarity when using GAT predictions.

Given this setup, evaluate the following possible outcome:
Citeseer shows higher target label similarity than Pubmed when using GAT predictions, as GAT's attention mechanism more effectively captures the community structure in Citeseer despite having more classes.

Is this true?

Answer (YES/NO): NO